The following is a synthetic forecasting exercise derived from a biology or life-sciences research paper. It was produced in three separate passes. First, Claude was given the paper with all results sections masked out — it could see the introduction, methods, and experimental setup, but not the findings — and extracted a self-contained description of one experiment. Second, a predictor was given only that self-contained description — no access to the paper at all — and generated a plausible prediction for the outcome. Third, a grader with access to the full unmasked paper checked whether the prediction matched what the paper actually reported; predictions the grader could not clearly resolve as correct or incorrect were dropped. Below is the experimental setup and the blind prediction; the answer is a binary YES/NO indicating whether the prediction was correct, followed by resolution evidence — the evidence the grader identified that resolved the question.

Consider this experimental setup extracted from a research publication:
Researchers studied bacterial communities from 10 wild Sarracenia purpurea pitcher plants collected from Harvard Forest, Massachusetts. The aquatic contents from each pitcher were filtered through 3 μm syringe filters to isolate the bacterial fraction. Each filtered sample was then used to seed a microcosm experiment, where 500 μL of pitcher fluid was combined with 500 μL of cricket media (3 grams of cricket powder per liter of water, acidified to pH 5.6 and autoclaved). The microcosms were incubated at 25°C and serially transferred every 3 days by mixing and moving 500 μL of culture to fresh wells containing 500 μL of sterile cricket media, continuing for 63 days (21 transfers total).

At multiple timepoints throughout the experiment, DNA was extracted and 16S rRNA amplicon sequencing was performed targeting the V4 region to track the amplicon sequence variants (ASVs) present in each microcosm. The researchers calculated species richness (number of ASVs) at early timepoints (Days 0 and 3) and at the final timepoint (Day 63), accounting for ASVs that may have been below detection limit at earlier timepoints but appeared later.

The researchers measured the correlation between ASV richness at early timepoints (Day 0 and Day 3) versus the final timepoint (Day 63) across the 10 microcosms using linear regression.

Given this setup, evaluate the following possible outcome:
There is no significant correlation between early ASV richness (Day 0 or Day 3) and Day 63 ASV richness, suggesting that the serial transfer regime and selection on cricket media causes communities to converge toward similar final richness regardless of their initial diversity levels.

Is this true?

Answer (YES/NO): NO